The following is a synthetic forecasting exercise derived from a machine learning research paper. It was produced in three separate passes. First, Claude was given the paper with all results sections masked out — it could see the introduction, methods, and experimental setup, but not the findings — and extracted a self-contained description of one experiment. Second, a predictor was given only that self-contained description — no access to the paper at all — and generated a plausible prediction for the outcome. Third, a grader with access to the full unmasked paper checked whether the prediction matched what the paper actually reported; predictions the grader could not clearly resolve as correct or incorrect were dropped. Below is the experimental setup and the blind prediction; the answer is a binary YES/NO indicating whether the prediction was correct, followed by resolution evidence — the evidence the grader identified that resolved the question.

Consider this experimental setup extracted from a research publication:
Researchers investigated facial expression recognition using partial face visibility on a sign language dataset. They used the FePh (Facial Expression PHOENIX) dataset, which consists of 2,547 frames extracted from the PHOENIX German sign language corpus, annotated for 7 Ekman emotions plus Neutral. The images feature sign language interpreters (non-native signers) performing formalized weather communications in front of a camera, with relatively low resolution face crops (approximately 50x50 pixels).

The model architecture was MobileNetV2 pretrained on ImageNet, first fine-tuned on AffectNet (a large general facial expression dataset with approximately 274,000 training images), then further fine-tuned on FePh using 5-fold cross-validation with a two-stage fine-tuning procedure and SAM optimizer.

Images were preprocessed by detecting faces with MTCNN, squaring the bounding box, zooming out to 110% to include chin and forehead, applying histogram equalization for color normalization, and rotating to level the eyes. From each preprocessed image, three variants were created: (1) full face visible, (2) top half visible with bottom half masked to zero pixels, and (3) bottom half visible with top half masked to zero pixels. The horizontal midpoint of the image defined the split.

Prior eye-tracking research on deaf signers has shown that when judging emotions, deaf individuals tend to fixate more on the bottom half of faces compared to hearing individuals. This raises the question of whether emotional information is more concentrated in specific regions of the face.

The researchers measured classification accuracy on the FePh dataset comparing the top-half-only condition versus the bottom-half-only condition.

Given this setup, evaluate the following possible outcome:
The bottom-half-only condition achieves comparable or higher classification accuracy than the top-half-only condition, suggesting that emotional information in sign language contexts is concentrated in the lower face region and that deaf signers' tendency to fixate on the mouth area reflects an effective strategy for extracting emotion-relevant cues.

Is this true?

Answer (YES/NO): YES